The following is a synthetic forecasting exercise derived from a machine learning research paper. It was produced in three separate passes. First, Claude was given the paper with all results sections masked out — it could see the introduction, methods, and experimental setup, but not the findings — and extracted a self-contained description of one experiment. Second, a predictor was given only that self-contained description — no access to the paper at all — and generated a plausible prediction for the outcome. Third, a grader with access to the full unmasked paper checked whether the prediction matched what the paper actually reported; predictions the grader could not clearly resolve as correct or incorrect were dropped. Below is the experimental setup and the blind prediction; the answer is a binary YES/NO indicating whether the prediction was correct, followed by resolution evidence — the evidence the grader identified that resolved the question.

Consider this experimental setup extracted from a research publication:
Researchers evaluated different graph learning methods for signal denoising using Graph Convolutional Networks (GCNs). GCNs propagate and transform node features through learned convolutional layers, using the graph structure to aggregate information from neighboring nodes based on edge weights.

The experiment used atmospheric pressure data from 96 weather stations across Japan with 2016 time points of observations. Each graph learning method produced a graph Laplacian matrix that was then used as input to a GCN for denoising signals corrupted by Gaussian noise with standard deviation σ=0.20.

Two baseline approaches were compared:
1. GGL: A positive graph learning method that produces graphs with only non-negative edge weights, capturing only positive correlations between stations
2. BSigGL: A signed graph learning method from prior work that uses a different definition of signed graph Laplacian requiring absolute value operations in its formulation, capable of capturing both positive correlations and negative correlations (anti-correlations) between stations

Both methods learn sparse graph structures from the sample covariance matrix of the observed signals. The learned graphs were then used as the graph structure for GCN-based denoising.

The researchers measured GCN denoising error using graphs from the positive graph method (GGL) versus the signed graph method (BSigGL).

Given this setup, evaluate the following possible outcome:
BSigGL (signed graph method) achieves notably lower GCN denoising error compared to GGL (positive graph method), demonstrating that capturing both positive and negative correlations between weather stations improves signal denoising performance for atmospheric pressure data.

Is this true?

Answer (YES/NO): NO